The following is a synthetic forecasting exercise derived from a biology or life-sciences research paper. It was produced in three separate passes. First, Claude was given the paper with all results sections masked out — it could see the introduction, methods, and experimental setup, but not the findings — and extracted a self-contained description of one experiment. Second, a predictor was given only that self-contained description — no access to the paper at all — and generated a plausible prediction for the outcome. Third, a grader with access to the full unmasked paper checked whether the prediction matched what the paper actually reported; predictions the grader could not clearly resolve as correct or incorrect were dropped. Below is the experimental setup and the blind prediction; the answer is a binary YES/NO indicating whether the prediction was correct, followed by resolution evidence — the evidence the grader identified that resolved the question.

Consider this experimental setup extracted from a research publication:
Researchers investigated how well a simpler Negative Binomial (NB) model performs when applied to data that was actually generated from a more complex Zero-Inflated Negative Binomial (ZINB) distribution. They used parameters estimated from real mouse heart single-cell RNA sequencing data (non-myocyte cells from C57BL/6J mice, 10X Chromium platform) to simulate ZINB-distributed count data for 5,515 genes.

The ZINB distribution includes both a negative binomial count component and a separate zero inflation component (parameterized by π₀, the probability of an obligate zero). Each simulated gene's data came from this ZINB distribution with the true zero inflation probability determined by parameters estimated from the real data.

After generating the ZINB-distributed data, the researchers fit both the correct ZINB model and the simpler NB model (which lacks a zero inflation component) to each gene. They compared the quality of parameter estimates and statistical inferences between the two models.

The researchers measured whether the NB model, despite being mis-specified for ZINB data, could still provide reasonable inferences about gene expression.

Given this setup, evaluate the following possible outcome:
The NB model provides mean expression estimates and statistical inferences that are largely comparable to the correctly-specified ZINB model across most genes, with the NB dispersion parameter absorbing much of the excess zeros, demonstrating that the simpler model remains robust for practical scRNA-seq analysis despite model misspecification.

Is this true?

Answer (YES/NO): YES